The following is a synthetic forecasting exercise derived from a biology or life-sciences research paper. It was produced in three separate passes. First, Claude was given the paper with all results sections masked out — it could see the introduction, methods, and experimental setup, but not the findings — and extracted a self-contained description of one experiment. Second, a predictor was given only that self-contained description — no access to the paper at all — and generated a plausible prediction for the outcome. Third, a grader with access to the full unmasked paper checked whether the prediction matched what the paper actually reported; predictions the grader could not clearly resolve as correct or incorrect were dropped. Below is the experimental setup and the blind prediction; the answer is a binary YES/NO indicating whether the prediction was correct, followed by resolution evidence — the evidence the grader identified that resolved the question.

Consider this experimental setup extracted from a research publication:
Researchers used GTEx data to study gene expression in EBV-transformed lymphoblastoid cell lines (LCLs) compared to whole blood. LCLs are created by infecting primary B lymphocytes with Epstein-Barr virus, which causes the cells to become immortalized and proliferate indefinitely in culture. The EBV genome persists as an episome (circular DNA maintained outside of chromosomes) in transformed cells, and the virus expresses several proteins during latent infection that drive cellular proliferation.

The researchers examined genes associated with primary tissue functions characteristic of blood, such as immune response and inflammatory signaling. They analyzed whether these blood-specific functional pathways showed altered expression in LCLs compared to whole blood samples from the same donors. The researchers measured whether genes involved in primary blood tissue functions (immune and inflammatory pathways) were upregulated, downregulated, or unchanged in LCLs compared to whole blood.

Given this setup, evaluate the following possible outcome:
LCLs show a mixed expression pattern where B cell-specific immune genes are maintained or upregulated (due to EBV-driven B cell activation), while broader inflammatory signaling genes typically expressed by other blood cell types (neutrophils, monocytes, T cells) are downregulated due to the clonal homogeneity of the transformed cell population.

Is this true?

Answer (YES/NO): YES